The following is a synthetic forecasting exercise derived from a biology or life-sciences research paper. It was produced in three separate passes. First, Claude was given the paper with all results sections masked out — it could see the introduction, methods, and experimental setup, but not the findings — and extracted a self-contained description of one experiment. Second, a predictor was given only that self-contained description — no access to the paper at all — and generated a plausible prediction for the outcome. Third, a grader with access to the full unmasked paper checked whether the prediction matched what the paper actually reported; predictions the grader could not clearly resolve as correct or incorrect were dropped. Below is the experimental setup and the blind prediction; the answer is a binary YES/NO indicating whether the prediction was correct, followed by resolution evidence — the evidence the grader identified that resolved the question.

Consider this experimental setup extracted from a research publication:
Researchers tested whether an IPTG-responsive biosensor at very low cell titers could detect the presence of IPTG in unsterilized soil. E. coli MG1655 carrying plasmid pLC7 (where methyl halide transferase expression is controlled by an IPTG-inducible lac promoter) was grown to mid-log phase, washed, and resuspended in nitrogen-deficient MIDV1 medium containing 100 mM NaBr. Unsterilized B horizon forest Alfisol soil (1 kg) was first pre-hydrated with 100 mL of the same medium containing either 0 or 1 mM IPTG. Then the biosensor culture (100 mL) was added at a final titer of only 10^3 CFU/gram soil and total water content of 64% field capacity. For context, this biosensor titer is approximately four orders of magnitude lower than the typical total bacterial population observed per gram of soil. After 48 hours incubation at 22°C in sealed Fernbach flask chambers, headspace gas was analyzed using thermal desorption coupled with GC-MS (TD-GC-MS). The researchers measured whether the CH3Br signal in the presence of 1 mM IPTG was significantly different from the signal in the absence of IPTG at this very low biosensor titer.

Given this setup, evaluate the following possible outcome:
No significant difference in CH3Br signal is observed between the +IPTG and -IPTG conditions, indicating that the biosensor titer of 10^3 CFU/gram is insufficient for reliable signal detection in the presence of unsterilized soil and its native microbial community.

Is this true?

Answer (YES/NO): NO